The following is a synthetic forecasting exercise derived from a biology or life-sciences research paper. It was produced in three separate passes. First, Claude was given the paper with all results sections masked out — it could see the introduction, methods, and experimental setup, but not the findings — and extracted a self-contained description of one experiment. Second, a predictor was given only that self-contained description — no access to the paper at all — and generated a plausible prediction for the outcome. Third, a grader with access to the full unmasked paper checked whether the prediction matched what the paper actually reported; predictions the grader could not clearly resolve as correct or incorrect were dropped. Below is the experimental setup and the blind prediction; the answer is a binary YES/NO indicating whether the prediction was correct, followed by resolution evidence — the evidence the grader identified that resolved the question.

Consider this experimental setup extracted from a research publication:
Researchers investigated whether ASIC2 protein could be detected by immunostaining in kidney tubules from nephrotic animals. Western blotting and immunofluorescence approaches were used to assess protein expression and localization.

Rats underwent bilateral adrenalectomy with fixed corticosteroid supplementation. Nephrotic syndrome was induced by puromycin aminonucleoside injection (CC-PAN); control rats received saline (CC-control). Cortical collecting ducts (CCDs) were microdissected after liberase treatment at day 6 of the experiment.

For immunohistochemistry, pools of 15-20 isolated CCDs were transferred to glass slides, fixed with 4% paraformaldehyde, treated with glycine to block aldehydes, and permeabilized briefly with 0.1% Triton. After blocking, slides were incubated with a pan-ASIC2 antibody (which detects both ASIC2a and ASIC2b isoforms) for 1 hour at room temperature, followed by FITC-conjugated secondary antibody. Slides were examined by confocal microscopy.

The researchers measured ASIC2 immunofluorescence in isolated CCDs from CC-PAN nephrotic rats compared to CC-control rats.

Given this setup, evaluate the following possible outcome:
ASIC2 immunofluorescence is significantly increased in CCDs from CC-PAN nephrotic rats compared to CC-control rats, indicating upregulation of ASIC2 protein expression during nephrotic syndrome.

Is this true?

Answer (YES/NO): YES